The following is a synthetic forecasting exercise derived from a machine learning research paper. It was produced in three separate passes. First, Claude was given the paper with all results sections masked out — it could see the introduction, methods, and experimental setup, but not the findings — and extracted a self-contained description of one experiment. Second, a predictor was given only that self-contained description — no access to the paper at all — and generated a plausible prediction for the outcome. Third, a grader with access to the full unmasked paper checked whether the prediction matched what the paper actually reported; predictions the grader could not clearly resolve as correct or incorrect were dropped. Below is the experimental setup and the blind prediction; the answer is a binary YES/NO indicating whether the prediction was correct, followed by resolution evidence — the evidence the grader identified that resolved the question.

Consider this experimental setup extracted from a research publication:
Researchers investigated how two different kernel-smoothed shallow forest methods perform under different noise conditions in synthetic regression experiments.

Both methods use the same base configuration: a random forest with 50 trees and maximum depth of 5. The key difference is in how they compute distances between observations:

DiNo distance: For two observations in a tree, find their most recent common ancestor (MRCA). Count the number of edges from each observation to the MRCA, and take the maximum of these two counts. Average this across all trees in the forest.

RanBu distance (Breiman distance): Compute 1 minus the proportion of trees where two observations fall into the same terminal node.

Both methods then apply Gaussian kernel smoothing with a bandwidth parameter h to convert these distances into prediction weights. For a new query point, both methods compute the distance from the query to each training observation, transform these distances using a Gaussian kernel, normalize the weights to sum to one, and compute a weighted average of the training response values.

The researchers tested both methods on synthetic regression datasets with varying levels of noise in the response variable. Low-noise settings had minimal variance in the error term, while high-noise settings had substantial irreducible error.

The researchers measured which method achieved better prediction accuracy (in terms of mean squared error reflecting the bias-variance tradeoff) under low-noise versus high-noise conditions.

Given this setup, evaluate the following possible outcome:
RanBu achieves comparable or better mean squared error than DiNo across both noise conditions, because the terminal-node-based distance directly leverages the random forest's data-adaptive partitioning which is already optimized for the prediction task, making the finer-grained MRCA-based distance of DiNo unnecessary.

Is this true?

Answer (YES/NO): NO